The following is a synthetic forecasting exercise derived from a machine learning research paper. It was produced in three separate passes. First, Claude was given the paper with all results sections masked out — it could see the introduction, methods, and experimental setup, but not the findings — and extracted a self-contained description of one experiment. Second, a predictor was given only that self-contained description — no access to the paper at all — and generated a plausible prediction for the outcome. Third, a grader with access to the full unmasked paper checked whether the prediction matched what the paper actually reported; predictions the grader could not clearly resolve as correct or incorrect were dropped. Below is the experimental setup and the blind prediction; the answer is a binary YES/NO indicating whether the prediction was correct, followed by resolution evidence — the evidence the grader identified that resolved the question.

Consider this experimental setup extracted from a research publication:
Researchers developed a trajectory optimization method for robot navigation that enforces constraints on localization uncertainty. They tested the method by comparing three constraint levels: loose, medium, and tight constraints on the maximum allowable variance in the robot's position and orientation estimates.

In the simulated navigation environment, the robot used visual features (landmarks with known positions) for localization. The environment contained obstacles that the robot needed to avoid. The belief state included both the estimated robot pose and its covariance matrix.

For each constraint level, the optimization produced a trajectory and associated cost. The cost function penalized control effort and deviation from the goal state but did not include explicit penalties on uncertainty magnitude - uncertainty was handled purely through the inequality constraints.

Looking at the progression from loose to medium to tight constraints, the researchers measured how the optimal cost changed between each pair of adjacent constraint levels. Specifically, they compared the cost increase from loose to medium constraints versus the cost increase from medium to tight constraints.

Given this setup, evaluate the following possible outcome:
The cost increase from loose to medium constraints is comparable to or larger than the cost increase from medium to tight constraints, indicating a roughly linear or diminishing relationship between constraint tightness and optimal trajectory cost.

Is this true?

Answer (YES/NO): NO